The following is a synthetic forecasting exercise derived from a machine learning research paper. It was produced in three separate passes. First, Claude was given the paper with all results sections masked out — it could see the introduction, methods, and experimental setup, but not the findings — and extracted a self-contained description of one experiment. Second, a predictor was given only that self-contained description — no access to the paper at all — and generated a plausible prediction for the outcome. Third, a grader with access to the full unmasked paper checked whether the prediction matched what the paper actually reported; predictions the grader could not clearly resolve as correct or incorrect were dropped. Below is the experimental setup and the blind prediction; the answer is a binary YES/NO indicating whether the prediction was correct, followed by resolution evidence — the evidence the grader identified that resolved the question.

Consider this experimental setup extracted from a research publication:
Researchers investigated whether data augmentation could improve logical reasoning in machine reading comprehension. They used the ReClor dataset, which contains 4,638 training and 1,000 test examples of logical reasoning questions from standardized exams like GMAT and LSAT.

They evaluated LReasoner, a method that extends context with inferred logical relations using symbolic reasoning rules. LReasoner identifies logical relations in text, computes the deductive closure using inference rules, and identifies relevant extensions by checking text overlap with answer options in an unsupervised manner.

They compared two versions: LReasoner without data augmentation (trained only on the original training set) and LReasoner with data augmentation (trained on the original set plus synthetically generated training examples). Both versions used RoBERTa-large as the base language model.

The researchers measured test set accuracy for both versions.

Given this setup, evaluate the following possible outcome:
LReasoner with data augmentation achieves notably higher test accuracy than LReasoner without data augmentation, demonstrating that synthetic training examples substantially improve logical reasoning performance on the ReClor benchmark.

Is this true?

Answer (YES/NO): YES